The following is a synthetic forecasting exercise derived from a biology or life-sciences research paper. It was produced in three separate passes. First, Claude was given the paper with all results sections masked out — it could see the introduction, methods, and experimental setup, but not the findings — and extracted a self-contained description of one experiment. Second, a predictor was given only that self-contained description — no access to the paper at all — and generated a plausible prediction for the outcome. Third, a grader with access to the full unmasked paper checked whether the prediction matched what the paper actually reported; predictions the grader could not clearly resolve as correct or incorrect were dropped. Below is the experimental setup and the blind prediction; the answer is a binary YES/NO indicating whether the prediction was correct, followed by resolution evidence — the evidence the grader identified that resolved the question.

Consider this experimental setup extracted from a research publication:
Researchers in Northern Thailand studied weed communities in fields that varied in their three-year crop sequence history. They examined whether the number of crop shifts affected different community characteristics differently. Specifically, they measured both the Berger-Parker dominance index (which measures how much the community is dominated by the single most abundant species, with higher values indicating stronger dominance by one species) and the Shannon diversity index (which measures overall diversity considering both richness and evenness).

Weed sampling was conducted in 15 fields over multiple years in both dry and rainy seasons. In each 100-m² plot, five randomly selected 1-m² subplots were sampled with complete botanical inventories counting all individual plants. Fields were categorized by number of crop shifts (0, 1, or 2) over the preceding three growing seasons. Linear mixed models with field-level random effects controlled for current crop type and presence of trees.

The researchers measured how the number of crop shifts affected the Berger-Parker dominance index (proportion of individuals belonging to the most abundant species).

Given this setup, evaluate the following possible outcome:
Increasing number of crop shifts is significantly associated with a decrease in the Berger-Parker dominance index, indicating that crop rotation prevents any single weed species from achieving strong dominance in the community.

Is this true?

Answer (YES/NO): YES